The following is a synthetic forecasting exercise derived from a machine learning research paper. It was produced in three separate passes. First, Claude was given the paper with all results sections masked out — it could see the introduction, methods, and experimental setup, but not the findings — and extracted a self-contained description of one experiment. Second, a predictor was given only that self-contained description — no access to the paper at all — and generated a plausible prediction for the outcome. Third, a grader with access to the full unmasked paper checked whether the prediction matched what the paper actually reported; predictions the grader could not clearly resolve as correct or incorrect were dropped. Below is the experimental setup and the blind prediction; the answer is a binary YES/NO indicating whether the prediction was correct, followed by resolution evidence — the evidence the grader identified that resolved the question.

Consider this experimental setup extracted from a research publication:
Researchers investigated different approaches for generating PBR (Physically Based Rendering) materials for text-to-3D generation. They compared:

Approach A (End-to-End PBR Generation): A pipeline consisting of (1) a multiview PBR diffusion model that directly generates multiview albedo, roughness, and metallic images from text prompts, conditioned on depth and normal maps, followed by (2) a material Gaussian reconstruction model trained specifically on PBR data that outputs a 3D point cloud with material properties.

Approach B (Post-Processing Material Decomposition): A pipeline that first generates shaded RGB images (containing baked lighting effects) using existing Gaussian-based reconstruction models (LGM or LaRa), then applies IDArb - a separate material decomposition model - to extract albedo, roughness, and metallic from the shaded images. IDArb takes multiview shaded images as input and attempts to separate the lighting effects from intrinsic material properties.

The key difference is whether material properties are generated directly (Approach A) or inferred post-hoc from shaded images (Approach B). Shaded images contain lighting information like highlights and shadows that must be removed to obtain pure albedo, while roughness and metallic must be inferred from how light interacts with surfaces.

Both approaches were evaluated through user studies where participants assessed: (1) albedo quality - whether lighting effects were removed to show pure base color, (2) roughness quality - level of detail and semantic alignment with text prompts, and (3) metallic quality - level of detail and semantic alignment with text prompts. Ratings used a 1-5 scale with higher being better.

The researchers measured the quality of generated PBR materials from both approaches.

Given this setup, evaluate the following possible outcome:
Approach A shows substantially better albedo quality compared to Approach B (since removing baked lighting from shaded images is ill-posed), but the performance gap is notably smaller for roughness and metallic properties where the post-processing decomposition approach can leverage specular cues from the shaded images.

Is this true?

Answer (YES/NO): YES